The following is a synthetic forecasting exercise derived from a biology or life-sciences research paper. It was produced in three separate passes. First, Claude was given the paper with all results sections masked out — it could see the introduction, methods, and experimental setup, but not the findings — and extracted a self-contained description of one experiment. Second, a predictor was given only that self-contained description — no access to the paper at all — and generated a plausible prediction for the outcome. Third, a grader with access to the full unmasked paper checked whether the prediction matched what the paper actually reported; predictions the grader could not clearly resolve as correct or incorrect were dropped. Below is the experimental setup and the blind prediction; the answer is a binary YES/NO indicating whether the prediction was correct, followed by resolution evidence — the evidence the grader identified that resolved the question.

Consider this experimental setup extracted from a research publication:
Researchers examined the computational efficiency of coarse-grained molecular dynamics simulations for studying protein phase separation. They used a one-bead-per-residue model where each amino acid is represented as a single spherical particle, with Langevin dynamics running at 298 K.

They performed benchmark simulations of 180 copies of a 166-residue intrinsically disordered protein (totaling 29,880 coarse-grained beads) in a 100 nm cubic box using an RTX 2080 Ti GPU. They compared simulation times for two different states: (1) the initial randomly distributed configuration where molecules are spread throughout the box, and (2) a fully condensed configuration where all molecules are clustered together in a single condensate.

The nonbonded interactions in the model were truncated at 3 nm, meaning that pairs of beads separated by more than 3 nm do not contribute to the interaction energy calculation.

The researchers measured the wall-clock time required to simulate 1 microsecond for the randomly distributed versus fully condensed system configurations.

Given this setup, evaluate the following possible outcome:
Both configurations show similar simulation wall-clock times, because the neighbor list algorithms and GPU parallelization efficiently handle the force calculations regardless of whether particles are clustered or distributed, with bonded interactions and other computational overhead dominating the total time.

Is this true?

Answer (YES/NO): NO